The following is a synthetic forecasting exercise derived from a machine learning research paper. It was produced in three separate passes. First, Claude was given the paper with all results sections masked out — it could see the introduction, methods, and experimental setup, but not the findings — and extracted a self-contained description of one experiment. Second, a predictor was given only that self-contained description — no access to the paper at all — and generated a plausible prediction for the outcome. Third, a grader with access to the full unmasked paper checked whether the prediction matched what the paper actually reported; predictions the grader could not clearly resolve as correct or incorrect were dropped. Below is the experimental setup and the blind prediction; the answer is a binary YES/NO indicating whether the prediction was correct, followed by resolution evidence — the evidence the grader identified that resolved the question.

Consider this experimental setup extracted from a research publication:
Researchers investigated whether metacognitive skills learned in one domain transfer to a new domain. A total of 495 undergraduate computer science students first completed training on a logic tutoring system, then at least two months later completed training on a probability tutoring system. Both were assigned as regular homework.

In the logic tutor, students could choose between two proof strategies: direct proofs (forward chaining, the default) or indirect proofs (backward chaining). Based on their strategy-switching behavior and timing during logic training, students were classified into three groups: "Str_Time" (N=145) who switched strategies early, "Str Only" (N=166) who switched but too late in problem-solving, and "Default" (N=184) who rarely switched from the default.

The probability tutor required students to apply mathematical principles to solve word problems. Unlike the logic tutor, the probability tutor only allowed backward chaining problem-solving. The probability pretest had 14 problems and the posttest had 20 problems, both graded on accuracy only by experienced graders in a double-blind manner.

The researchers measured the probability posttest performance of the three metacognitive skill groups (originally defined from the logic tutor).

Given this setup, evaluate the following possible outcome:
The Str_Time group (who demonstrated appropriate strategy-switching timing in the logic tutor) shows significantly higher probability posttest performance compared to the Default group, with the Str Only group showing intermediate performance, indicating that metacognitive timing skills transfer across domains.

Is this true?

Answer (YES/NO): NO